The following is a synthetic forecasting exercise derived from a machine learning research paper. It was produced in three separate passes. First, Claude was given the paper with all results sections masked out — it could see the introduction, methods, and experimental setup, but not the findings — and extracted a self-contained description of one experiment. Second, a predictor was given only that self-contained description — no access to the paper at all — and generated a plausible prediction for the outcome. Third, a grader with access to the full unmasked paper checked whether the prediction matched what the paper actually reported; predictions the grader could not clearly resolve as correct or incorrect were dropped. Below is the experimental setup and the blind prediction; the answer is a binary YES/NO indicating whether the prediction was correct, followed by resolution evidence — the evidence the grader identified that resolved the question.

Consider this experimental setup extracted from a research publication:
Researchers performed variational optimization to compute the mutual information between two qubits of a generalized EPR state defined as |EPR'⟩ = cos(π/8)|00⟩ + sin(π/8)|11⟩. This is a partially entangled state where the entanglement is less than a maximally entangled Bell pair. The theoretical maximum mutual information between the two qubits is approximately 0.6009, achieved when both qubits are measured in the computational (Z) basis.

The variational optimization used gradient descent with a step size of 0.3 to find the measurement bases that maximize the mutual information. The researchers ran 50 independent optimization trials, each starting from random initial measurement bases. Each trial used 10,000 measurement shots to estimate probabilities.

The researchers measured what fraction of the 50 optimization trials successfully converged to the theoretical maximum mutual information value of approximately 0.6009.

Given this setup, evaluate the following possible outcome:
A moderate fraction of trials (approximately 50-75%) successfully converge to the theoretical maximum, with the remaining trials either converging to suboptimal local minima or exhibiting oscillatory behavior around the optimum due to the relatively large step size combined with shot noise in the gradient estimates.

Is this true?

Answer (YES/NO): NO